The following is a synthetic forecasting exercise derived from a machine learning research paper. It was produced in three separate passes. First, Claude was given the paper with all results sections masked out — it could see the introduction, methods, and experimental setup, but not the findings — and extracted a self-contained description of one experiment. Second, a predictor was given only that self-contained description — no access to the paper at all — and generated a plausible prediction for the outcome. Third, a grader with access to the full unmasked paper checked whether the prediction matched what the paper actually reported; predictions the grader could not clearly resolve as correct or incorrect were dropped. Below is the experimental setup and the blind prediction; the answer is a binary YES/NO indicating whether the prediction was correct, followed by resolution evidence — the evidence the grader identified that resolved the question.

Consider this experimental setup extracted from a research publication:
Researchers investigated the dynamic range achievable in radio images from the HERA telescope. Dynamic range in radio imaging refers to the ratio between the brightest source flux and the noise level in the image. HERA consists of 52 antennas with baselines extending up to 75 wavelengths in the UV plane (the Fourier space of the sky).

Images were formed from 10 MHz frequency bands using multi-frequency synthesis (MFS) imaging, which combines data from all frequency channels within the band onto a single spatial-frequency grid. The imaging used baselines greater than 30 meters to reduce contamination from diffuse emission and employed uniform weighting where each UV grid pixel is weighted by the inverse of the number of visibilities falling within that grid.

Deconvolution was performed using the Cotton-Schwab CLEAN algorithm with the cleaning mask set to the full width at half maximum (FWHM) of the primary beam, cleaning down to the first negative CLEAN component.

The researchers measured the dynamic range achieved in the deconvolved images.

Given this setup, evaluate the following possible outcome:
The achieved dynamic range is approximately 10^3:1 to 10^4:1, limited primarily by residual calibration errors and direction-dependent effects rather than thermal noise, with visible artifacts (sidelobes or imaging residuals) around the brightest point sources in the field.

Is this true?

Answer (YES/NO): NO